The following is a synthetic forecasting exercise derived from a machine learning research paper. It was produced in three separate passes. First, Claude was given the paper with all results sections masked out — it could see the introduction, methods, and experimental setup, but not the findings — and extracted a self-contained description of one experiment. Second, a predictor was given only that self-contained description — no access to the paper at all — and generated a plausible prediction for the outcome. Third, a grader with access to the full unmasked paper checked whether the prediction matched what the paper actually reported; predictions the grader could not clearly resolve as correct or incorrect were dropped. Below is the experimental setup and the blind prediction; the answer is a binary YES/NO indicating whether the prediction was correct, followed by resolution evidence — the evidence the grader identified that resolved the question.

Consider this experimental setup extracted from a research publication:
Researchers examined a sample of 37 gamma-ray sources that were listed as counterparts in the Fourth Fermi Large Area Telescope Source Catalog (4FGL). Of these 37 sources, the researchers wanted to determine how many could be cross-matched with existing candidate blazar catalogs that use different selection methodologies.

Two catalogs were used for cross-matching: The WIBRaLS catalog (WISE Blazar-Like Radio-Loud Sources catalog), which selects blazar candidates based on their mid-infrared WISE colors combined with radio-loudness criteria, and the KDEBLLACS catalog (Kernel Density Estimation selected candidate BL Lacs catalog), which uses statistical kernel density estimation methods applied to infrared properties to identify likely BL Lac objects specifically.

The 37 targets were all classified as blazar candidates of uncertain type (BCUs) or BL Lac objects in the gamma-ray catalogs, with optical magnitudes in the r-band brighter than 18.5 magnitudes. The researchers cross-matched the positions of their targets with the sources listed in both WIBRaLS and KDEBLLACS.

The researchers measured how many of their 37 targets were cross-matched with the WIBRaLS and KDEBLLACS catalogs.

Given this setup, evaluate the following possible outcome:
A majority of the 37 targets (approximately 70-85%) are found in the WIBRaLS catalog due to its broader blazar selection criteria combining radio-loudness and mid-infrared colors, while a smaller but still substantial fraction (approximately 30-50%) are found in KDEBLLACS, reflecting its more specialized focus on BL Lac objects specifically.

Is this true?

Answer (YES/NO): NO